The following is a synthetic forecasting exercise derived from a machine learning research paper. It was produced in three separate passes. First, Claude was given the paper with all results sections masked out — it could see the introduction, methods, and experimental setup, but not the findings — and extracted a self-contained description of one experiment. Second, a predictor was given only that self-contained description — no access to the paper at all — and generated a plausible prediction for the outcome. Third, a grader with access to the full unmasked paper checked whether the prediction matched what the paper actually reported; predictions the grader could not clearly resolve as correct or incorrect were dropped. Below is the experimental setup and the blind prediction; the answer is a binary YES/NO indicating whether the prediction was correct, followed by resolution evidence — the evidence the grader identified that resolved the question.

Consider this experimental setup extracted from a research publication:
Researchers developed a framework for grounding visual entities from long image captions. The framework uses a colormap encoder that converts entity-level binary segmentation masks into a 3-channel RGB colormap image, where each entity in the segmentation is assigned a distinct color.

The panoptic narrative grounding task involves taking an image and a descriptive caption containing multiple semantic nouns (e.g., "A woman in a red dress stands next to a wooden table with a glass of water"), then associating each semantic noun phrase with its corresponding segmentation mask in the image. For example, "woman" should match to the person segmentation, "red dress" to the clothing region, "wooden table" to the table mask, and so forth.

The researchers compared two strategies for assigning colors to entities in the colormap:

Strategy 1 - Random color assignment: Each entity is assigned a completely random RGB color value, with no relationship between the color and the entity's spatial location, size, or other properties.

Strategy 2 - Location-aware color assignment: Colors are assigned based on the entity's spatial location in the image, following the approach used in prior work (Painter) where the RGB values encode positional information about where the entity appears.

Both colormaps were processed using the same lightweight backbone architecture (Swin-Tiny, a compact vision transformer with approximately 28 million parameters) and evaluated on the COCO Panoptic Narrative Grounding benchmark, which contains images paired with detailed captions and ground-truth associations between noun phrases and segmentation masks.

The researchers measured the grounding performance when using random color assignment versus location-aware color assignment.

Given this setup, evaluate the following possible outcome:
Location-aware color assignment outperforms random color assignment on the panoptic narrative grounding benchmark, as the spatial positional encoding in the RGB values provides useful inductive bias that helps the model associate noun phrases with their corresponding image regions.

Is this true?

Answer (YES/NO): NO